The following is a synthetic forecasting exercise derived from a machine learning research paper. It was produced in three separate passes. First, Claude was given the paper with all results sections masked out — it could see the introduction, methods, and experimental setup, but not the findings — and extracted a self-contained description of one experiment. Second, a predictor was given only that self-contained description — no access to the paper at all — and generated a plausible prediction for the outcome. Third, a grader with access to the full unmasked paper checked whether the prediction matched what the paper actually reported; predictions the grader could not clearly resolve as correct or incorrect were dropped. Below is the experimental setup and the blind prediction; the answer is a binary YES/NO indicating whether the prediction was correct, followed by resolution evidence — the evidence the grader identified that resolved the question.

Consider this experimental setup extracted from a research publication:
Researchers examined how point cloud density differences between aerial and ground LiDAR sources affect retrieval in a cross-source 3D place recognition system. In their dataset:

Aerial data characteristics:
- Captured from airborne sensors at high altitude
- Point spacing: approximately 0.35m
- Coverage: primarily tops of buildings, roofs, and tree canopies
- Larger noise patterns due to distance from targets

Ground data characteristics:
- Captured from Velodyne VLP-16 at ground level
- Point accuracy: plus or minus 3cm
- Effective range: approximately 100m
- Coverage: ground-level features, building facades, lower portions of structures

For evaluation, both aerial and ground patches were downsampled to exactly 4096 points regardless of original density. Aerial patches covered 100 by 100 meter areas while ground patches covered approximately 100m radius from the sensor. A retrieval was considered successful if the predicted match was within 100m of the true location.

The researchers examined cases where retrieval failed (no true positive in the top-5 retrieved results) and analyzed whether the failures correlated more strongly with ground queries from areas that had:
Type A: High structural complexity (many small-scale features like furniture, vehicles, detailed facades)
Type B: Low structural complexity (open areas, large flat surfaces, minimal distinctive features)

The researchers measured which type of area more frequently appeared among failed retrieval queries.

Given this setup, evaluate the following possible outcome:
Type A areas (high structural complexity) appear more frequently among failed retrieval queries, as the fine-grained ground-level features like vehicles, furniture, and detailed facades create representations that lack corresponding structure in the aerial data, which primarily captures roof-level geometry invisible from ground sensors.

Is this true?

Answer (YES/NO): NO